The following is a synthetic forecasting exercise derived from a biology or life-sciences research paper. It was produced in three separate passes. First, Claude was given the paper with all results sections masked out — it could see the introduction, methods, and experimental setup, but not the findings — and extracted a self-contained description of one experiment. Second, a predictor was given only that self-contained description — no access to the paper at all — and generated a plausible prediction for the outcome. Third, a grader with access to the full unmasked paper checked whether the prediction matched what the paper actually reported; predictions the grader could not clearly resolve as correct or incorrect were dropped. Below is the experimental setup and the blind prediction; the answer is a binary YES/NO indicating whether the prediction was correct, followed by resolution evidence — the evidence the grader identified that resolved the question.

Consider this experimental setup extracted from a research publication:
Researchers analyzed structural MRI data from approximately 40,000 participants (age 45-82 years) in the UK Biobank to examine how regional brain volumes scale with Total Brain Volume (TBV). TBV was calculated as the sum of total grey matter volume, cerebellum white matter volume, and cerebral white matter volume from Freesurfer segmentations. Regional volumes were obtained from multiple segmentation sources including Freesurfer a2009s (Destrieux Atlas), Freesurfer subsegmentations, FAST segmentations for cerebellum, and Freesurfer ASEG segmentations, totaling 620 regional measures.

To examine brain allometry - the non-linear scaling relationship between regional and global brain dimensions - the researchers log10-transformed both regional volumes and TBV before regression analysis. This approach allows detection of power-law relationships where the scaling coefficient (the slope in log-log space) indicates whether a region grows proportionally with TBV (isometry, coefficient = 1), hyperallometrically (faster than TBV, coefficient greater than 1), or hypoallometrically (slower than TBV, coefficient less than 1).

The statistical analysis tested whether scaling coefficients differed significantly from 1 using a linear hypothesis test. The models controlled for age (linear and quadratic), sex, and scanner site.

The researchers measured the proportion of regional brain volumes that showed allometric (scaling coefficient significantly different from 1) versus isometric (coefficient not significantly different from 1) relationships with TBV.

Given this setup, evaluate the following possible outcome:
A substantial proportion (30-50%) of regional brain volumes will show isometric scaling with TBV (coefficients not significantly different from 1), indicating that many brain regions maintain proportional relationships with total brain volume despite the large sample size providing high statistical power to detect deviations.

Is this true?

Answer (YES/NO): NO